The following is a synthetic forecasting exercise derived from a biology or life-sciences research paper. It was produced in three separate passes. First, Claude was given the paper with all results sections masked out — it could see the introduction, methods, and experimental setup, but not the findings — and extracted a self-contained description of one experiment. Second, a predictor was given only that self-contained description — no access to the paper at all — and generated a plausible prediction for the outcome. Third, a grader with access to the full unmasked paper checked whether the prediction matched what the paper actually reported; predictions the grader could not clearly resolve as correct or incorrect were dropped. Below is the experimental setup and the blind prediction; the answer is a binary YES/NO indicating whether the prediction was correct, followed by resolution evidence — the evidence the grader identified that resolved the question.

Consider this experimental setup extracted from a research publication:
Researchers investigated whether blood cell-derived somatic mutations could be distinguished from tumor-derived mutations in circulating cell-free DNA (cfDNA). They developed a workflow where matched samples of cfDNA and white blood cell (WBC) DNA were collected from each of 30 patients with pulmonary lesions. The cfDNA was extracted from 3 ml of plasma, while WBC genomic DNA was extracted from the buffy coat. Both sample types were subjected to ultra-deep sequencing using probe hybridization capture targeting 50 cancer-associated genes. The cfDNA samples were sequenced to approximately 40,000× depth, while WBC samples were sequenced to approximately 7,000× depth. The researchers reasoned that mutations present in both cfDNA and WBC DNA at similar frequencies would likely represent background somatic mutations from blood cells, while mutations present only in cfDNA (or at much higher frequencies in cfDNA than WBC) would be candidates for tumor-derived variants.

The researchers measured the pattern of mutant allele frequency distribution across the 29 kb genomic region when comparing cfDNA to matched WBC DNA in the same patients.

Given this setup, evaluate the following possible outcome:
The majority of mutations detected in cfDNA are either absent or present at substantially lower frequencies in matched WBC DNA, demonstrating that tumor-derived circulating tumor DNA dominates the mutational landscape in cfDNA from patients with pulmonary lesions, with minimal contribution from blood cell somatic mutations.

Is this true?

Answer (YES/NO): NO